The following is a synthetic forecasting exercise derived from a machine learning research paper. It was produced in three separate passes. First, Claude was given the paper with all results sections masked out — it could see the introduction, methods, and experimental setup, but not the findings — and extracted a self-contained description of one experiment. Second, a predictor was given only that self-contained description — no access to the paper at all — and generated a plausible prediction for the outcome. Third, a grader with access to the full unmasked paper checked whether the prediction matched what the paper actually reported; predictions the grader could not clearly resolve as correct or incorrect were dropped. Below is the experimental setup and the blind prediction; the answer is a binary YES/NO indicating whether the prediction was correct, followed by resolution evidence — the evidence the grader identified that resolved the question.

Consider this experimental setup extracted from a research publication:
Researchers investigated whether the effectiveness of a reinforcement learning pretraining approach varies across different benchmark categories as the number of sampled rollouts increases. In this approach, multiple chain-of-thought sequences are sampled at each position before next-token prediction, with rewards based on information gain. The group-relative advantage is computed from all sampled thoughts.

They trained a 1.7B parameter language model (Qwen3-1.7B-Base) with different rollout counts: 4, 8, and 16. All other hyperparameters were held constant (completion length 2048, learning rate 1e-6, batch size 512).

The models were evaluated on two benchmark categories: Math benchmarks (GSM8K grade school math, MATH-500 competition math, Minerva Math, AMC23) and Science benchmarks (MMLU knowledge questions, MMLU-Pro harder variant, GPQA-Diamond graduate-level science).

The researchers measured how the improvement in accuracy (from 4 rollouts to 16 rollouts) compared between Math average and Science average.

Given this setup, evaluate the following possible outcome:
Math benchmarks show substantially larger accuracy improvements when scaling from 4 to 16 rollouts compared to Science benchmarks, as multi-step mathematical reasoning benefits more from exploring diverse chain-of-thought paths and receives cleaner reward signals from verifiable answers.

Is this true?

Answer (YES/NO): NO